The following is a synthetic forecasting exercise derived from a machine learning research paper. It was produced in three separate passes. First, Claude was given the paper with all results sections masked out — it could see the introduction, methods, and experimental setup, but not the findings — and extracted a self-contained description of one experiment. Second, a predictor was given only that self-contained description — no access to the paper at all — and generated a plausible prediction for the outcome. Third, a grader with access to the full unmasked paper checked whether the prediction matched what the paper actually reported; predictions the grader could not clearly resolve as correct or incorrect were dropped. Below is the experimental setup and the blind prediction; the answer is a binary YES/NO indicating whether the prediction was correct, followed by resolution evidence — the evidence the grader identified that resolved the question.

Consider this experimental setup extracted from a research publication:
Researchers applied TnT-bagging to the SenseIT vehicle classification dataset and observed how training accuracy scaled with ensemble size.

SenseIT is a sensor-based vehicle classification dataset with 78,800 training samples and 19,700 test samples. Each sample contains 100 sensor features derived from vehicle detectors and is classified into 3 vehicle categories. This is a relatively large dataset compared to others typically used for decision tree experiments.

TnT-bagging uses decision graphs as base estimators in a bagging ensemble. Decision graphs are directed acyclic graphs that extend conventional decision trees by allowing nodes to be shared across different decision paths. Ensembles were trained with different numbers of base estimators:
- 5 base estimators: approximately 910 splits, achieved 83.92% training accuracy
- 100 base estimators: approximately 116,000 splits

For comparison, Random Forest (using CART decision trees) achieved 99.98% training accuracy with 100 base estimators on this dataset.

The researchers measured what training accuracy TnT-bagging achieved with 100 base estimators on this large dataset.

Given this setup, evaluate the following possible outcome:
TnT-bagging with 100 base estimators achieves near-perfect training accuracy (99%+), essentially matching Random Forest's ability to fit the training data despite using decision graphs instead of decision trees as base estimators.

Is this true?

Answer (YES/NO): NO